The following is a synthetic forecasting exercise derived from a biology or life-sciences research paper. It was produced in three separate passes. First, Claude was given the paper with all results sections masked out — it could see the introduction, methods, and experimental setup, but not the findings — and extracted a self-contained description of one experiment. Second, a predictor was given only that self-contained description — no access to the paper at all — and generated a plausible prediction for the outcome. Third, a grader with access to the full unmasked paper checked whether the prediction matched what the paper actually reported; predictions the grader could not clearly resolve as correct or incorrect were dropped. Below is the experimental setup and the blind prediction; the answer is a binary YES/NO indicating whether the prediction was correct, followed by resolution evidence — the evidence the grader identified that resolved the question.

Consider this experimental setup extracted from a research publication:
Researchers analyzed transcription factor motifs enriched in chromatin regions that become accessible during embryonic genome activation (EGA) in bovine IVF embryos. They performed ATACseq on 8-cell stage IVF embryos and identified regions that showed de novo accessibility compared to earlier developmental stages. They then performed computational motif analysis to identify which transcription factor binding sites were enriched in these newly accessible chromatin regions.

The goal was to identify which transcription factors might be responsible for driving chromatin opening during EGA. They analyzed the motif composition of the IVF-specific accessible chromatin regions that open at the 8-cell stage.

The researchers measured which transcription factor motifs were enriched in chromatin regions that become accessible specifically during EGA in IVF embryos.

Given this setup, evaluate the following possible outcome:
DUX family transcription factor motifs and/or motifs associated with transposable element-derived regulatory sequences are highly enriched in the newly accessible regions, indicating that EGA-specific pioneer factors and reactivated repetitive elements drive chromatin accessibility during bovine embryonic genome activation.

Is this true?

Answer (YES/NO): YES